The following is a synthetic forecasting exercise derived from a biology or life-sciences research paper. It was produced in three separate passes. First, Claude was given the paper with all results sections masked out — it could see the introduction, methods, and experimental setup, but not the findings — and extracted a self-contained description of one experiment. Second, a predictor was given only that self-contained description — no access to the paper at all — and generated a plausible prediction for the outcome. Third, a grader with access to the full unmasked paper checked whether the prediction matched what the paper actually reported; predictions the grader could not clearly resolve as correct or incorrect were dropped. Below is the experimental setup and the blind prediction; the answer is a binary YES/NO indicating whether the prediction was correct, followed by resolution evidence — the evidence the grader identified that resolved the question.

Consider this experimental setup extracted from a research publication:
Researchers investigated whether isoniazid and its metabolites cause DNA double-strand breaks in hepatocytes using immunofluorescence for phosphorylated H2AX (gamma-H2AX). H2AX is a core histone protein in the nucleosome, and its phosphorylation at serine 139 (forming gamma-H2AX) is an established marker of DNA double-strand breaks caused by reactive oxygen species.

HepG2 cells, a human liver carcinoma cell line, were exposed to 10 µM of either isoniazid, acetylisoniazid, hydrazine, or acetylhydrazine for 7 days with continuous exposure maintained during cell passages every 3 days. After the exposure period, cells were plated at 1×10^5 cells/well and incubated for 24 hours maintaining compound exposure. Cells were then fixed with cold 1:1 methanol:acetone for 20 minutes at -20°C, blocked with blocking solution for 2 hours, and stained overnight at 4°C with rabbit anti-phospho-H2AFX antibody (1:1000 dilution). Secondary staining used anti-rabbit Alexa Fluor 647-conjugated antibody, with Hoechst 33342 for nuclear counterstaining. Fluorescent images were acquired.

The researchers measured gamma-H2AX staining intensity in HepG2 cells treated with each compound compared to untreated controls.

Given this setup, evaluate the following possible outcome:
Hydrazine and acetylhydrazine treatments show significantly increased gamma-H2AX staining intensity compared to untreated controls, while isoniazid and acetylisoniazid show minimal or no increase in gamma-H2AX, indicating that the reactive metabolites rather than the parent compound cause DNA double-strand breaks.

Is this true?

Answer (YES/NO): NO